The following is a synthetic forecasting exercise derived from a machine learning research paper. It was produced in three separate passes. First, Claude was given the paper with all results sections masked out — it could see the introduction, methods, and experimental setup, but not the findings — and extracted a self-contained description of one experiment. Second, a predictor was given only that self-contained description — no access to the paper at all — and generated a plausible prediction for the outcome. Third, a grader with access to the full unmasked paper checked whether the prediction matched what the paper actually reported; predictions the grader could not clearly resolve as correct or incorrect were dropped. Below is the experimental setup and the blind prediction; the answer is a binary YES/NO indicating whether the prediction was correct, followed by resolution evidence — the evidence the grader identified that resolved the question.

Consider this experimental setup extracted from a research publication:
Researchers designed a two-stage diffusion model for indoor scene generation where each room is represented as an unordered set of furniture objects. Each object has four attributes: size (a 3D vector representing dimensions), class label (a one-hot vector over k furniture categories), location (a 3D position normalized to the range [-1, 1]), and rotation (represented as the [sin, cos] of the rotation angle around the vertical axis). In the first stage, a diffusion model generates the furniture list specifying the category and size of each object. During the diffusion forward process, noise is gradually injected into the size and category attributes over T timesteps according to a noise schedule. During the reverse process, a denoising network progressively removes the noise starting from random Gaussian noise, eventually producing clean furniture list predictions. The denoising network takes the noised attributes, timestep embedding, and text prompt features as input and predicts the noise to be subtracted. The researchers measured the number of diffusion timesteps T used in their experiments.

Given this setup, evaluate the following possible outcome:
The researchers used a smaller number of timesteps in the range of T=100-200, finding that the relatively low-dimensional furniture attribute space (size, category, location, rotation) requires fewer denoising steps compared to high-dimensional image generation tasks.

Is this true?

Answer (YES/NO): NO